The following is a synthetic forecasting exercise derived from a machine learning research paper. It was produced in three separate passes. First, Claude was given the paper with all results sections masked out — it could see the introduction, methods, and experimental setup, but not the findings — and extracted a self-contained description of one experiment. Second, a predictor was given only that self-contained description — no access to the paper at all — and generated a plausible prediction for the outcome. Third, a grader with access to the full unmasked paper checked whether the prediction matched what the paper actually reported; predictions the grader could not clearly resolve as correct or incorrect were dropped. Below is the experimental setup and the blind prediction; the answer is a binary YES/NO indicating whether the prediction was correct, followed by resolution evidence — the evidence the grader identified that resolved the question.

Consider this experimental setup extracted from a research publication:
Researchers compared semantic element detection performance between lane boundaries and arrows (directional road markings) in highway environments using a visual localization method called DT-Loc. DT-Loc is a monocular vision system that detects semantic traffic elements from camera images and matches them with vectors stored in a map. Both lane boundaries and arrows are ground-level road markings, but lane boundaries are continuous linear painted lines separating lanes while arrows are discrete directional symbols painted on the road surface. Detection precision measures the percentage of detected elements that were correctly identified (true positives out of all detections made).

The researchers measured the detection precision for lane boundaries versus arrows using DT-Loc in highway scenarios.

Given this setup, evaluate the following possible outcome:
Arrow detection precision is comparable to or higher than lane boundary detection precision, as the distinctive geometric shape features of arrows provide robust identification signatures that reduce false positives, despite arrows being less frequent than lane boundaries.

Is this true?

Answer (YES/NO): NO